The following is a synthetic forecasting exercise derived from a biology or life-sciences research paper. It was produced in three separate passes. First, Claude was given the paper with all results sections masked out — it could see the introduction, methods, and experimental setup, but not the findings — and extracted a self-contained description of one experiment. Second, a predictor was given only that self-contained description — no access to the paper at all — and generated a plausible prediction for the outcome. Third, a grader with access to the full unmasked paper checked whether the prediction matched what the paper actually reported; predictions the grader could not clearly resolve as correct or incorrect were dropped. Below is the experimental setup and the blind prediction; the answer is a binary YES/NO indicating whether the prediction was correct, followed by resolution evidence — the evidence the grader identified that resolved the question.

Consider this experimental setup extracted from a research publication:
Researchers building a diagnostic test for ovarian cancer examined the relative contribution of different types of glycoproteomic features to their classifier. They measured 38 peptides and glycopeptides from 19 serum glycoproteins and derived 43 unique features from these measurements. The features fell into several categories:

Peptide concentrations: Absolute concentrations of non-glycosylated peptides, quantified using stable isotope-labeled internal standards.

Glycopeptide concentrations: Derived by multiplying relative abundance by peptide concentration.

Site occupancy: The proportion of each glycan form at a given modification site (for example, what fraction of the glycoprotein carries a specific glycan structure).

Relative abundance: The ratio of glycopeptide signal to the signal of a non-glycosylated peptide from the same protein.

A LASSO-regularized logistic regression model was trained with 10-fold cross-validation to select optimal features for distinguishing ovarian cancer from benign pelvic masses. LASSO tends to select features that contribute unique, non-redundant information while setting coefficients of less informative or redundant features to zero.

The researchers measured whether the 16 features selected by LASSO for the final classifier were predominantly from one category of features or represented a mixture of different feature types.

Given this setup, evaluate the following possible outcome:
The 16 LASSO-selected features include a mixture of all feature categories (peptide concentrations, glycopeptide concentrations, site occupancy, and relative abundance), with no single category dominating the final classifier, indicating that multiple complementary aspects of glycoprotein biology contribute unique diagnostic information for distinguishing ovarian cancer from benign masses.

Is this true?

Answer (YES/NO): NO